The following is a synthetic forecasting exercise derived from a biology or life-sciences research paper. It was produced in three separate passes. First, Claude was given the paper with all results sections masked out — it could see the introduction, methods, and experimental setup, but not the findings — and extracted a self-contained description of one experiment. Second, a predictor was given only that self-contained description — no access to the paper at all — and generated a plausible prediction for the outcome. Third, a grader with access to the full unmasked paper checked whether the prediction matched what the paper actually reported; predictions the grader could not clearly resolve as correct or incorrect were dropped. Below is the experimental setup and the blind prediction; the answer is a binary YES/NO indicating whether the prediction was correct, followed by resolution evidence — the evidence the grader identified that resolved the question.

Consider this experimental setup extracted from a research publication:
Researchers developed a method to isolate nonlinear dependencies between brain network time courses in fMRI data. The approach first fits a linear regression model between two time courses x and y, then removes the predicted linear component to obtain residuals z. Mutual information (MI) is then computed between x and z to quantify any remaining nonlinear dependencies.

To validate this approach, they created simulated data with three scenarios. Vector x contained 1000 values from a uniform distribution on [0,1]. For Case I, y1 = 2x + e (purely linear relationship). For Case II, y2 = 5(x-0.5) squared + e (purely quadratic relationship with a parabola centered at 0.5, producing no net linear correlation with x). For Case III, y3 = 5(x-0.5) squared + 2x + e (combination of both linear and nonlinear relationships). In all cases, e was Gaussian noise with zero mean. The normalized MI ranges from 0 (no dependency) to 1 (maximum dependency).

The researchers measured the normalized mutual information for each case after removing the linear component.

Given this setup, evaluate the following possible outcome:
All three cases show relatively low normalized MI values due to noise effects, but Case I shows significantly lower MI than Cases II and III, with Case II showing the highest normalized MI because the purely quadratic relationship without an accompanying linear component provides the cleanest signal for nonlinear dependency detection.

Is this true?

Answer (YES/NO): NO